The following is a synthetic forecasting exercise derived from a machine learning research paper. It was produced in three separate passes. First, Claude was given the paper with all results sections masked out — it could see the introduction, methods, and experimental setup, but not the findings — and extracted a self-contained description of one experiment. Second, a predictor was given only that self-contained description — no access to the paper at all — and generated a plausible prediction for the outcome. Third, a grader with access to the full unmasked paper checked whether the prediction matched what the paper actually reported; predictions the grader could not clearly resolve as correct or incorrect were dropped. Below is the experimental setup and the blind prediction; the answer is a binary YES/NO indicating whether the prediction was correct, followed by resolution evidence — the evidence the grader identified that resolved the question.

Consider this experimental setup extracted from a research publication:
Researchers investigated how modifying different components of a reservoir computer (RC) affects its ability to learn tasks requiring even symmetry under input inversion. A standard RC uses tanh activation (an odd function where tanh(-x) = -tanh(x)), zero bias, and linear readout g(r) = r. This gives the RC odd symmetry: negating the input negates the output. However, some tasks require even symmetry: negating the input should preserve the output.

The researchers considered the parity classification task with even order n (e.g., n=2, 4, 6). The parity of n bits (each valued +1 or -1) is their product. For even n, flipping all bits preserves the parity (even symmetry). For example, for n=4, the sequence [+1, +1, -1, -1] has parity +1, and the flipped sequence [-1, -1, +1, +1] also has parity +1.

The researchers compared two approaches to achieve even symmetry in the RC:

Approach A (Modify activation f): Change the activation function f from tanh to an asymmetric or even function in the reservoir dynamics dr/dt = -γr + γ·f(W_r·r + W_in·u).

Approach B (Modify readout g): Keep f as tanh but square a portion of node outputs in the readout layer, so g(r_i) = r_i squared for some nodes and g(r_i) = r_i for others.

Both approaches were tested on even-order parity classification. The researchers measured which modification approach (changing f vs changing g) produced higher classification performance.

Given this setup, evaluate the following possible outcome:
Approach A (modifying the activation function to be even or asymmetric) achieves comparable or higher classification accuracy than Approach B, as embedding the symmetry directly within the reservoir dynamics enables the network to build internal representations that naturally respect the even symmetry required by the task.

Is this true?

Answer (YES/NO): NO